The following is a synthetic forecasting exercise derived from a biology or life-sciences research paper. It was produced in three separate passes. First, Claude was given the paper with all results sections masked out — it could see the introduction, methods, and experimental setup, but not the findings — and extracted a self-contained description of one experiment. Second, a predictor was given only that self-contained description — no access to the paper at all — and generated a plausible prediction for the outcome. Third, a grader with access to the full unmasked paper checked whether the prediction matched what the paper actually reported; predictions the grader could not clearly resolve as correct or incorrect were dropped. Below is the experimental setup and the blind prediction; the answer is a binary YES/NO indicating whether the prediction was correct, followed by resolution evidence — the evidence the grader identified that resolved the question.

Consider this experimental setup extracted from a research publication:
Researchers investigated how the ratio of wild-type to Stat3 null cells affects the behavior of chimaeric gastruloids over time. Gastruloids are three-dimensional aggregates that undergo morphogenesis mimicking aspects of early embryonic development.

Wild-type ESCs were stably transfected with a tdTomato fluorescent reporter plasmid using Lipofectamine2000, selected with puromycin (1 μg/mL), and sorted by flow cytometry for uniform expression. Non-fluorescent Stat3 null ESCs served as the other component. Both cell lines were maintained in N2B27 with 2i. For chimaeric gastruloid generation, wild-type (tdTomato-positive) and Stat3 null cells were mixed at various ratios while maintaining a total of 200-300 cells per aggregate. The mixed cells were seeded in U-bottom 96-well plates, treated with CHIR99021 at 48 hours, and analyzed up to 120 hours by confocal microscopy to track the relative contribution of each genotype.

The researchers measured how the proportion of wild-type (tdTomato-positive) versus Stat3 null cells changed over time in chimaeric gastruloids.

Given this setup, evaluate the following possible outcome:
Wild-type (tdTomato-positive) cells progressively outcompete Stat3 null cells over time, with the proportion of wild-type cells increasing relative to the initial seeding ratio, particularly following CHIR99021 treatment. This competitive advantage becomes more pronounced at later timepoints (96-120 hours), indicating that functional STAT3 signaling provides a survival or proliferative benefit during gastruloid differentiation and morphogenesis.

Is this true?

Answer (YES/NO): NO